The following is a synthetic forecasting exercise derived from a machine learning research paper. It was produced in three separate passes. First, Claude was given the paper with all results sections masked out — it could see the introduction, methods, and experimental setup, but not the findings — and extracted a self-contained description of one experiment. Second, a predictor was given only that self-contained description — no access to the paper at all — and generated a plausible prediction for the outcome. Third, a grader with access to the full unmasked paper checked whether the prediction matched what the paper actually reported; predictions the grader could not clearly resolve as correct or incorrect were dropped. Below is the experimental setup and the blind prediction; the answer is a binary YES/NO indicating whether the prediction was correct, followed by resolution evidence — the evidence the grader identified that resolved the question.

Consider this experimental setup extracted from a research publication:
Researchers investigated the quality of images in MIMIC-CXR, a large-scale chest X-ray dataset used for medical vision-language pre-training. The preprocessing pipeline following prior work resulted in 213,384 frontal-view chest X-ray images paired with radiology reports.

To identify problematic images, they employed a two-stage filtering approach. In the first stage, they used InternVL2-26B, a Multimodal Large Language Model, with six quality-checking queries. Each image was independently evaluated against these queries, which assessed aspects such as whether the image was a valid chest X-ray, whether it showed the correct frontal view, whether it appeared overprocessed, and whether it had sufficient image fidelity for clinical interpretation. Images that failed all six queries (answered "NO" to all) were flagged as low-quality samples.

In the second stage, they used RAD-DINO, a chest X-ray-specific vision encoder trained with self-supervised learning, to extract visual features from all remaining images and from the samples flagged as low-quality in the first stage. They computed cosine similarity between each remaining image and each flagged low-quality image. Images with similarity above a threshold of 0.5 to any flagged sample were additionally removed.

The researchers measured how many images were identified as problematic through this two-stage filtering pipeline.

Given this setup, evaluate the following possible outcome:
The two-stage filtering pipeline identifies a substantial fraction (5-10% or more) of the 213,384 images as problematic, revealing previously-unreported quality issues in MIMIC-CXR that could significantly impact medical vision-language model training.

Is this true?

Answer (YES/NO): NO